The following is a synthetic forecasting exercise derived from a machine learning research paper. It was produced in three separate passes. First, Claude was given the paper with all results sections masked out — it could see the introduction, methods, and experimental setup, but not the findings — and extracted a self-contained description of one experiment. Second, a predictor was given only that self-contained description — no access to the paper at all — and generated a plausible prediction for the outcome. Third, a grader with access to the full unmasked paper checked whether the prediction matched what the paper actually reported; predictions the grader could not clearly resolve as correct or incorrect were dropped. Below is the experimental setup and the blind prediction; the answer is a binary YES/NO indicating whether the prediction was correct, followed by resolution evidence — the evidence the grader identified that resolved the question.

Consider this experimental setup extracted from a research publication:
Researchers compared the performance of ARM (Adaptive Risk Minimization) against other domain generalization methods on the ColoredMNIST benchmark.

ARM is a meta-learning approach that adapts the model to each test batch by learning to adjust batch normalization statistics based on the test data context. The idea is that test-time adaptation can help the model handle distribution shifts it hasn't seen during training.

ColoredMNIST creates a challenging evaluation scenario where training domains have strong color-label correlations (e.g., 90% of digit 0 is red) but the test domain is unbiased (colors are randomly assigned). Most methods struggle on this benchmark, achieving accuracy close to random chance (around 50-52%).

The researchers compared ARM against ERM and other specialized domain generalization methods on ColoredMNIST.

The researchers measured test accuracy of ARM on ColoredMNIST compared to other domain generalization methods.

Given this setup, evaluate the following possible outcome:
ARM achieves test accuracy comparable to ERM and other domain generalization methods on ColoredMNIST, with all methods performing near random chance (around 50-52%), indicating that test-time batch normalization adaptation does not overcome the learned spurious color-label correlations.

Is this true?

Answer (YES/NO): NO